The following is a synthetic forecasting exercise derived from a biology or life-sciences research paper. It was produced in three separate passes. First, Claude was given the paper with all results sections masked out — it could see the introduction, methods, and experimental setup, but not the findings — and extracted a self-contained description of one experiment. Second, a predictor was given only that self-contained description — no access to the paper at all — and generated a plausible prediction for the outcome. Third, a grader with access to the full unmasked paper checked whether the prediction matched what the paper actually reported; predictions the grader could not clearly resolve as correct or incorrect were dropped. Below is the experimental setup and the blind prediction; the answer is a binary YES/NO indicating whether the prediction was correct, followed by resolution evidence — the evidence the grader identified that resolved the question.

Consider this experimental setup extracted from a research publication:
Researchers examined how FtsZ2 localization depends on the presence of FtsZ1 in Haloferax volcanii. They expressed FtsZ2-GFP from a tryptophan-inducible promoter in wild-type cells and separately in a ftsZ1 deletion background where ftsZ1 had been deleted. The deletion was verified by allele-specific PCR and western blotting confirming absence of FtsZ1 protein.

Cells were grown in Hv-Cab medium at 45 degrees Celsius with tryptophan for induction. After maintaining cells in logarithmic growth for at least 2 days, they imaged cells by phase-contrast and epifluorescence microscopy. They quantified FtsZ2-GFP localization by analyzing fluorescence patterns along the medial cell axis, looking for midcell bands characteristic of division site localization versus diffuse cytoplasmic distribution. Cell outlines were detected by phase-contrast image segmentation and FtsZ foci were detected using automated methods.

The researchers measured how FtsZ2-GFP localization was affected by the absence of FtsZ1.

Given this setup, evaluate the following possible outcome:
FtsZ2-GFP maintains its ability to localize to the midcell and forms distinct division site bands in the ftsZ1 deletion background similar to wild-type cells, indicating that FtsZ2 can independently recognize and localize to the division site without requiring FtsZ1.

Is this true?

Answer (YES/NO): NO